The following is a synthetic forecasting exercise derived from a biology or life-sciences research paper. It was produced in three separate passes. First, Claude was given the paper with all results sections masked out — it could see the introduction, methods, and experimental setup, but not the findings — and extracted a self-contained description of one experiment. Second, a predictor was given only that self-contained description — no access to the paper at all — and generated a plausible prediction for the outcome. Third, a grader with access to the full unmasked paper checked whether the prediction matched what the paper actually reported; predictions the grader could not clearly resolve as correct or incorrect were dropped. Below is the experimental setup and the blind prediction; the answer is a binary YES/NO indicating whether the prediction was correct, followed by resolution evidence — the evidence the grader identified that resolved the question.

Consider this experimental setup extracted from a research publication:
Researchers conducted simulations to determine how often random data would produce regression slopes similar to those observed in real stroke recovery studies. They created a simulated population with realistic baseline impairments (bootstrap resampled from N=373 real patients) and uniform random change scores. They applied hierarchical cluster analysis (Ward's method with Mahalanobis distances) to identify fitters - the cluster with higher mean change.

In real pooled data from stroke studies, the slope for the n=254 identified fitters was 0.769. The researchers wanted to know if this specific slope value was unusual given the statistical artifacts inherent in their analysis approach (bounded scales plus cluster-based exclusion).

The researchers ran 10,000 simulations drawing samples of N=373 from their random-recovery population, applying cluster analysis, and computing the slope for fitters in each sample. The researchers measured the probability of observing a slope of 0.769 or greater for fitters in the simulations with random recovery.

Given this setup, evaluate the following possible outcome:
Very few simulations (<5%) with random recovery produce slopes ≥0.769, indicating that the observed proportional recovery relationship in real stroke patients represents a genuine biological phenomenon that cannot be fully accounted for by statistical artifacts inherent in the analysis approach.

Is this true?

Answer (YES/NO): NO